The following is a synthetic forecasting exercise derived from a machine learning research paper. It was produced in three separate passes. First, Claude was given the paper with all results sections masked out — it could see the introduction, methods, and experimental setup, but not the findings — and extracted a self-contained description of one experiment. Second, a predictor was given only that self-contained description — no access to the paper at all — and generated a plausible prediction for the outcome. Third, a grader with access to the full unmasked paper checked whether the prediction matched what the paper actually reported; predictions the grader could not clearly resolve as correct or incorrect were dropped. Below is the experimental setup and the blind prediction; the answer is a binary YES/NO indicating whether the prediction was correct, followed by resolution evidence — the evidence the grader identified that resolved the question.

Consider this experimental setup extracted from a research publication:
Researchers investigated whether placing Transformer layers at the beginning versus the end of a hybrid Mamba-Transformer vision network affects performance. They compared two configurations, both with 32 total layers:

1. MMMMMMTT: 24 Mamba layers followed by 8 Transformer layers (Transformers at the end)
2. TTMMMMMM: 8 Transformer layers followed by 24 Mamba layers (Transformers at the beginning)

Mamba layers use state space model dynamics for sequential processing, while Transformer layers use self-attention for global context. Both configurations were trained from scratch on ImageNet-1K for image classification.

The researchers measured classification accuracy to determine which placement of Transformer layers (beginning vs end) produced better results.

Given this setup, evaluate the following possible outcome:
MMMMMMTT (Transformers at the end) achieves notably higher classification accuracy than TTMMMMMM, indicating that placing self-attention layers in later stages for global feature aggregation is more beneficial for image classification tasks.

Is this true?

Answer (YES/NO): NO